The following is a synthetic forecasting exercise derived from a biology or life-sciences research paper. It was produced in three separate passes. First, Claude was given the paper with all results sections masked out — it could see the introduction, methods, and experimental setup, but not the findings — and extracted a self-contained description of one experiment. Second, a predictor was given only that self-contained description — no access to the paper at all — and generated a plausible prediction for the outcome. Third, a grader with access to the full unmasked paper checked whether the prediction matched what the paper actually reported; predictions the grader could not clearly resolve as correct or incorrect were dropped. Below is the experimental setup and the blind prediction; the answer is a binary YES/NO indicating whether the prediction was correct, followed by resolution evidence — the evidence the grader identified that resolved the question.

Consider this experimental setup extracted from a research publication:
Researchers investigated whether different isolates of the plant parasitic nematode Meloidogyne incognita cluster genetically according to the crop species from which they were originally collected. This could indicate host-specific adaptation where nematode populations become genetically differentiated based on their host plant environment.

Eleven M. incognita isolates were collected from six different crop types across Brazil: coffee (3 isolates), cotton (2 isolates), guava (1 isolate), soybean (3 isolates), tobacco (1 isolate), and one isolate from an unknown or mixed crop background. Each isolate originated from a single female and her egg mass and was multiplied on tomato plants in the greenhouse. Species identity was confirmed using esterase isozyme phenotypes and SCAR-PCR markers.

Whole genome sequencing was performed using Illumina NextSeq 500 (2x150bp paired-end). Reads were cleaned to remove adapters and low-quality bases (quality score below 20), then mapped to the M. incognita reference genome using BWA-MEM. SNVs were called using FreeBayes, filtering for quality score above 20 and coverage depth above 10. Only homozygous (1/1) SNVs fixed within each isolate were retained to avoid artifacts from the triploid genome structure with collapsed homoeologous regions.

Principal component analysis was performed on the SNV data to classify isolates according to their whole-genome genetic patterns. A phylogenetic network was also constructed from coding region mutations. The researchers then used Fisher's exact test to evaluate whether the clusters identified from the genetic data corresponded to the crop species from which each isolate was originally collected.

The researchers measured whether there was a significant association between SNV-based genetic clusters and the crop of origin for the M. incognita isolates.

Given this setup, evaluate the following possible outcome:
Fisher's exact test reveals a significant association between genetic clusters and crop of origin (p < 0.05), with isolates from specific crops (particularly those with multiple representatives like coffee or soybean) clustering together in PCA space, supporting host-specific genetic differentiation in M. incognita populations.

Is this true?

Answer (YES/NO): NO